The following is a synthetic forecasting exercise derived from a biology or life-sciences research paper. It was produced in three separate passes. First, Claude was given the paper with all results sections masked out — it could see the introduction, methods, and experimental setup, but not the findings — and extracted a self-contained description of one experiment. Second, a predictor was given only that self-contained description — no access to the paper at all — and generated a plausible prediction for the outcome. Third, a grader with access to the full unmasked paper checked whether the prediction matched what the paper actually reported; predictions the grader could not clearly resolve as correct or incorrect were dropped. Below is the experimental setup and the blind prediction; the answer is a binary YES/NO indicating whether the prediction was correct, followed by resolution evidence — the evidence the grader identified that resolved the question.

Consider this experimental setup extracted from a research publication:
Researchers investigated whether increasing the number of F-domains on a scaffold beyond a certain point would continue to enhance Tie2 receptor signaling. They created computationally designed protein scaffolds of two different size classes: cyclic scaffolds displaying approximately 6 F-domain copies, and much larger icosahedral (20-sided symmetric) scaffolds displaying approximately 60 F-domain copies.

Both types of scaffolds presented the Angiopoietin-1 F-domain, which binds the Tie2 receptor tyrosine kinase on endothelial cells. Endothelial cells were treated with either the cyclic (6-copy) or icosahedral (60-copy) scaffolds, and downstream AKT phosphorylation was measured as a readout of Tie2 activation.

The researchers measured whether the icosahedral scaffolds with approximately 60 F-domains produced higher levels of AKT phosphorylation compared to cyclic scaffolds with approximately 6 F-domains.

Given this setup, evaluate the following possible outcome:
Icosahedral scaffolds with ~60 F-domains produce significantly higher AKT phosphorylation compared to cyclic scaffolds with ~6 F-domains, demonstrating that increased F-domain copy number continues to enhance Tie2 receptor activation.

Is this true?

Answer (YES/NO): NO